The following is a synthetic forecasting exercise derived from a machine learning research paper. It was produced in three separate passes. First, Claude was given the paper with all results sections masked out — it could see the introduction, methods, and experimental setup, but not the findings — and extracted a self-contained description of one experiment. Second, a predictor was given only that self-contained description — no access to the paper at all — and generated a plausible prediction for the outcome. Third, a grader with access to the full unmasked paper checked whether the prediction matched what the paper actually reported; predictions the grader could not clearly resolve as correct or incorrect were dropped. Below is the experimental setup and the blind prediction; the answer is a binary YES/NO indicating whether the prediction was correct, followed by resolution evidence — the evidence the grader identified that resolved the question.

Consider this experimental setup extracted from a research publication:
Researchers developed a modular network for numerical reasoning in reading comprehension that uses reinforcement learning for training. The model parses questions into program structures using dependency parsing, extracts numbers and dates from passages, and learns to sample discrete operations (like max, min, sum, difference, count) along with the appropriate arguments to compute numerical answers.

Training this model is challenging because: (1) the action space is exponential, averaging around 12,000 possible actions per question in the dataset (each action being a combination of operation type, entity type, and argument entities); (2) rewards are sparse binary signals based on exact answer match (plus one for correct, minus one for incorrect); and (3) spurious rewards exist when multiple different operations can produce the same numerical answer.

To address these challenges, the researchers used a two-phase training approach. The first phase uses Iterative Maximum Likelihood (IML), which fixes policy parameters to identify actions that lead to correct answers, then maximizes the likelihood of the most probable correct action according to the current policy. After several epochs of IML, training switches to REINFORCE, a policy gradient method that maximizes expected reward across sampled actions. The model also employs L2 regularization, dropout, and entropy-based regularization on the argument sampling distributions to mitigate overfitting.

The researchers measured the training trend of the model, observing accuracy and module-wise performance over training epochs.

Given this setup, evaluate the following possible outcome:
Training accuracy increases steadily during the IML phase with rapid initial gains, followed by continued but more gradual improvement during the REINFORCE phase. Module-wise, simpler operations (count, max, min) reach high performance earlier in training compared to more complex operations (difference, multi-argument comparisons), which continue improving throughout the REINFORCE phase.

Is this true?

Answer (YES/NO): NO